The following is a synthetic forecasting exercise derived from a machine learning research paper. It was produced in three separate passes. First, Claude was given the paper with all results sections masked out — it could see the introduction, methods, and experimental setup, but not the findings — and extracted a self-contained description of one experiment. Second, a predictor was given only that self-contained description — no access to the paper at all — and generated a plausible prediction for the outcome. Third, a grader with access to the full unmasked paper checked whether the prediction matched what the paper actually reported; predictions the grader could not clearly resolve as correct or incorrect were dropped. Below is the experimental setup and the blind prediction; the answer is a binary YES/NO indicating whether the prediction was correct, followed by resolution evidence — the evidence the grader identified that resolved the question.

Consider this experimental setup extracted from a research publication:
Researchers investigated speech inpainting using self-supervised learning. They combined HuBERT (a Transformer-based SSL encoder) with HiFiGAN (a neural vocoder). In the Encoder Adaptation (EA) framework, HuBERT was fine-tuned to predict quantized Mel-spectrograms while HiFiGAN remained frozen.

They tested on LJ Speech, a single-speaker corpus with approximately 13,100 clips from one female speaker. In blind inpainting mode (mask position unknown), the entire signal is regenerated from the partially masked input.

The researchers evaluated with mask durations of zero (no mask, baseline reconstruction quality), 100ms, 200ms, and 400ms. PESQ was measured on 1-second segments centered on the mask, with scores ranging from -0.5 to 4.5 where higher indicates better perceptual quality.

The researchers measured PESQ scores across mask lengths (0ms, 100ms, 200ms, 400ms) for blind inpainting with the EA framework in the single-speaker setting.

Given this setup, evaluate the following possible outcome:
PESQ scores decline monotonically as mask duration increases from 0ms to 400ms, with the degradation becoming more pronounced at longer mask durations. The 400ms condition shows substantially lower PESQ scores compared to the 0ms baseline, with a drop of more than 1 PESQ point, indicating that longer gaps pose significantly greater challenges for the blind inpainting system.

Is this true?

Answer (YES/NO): YES